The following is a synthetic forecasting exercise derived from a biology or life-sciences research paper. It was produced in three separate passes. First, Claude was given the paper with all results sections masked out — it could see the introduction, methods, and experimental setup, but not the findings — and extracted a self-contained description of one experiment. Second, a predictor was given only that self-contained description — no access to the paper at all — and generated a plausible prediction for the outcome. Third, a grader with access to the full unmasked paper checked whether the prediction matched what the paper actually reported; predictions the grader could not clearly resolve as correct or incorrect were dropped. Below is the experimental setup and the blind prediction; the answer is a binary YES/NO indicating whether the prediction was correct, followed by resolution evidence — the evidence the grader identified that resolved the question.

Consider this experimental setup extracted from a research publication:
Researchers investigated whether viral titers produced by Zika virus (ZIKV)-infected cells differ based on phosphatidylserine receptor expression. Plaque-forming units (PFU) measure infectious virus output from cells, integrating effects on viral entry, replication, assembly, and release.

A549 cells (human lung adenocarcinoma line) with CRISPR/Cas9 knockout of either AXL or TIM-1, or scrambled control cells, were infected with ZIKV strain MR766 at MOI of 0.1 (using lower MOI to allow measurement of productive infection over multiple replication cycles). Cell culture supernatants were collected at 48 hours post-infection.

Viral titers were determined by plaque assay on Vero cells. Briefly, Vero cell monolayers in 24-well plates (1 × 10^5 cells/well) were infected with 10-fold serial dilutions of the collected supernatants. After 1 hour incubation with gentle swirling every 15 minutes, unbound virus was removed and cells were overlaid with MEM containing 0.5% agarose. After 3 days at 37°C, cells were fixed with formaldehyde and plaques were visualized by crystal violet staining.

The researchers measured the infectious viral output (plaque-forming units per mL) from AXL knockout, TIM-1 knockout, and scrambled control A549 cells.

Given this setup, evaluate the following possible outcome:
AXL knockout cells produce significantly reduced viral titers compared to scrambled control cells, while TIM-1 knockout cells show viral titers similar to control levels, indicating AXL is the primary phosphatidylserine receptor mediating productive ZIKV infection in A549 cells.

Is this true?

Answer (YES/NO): NO